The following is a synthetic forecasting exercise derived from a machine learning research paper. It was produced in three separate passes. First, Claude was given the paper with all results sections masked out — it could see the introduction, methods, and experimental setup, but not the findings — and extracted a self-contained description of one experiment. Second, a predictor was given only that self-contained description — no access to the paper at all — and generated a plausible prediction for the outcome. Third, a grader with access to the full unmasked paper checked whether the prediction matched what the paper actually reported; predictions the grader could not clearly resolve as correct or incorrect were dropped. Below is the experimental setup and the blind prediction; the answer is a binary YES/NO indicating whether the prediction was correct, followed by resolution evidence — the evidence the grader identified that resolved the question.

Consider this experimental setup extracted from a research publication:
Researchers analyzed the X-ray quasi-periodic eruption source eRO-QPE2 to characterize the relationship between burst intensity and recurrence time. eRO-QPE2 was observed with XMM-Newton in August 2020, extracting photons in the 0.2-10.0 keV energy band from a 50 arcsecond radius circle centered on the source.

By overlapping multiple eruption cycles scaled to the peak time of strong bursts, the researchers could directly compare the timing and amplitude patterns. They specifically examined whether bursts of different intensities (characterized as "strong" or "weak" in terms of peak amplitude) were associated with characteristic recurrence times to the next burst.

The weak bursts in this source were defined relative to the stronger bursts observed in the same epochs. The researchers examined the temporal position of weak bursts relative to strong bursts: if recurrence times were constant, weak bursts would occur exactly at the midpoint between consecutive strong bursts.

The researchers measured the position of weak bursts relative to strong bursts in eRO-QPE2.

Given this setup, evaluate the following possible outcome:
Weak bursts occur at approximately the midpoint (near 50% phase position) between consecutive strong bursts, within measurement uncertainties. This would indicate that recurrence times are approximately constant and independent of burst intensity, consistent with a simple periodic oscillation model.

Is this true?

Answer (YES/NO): NO